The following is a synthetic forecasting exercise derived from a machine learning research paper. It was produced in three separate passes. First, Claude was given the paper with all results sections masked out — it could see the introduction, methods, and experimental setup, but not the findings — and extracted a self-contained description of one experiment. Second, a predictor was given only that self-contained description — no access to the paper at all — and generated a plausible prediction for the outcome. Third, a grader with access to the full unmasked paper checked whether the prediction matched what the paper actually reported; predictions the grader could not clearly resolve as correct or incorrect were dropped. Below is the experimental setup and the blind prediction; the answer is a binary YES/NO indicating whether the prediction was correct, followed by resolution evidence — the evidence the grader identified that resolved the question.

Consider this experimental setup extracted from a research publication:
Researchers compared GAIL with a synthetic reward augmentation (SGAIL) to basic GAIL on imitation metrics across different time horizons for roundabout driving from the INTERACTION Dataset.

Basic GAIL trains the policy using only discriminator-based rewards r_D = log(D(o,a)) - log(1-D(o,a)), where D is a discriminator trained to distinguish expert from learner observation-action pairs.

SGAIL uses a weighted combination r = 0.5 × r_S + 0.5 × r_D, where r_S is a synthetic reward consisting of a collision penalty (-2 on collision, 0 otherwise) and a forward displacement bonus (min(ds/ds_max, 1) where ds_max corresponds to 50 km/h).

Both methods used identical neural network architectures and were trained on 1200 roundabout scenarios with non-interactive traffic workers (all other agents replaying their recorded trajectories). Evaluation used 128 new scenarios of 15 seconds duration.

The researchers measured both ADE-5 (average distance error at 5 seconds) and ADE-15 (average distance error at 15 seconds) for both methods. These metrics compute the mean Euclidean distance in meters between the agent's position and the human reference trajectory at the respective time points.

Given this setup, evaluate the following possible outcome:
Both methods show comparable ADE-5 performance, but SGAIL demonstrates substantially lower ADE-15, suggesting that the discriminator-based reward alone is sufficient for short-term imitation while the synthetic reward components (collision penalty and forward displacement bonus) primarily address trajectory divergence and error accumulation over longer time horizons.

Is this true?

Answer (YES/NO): NO